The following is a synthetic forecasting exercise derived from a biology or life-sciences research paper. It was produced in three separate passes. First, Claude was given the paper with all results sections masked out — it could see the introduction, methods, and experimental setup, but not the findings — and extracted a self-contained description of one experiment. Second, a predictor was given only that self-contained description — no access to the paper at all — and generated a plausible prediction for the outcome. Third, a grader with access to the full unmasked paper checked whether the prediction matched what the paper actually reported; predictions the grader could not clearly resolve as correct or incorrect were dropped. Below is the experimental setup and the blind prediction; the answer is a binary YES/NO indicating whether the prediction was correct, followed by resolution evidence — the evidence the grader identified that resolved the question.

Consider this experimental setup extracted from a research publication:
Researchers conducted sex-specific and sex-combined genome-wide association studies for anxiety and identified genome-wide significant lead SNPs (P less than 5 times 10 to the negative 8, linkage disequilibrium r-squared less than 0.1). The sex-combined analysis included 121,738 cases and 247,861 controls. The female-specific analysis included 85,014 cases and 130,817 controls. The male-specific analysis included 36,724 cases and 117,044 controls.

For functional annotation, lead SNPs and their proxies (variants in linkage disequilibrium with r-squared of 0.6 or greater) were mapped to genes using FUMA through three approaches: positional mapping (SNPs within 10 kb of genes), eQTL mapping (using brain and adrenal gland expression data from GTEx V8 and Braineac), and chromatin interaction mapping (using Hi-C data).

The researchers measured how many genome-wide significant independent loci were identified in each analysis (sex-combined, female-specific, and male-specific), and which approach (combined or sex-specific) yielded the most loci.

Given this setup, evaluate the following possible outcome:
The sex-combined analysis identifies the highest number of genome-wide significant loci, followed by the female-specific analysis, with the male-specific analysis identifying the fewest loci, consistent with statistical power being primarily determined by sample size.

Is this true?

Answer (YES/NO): YES